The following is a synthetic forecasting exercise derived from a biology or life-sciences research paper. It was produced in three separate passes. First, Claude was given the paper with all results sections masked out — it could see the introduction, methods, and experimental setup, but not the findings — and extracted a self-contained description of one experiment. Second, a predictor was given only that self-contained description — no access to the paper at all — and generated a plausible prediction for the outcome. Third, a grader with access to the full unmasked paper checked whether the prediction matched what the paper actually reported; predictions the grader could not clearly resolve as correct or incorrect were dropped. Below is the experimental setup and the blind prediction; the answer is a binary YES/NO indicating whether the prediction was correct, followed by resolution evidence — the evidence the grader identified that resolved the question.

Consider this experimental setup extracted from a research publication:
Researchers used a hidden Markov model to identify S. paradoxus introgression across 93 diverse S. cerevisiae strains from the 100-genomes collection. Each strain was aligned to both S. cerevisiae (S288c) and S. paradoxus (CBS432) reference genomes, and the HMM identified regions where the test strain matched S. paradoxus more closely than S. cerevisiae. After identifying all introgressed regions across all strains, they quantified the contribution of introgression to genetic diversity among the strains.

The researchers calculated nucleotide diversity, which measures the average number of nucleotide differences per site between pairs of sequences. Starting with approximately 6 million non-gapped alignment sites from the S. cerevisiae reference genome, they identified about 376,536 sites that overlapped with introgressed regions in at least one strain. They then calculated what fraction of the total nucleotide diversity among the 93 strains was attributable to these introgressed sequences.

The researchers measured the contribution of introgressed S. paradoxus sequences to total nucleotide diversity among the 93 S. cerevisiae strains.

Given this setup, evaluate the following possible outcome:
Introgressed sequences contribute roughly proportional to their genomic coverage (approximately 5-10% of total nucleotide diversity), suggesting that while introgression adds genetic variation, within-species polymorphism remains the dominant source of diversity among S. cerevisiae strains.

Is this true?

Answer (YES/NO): YES